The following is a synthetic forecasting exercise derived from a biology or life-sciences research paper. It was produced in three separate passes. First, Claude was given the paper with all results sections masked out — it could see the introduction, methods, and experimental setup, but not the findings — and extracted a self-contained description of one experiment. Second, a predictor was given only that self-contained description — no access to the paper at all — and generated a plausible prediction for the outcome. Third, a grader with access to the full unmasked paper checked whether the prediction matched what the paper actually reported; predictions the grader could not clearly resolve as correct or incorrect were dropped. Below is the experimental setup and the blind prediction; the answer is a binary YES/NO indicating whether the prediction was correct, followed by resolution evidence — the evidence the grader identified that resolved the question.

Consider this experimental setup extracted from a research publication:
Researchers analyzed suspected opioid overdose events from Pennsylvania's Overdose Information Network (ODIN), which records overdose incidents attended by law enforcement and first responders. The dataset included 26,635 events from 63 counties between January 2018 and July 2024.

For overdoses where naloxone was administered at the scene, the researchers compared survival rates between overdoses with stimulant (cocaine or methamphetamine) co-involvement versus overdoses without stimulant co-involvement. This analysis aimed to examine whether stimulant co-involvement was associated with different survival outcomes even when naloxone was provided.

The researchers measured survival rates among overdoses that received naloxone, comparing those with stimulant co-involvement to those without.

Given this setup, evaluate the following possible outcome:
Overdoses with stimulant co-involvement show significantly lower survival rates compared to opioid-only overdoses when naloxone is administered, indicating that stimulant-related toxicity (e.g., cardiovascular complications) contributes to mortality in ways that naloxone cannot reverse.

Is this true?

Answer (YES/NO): YES